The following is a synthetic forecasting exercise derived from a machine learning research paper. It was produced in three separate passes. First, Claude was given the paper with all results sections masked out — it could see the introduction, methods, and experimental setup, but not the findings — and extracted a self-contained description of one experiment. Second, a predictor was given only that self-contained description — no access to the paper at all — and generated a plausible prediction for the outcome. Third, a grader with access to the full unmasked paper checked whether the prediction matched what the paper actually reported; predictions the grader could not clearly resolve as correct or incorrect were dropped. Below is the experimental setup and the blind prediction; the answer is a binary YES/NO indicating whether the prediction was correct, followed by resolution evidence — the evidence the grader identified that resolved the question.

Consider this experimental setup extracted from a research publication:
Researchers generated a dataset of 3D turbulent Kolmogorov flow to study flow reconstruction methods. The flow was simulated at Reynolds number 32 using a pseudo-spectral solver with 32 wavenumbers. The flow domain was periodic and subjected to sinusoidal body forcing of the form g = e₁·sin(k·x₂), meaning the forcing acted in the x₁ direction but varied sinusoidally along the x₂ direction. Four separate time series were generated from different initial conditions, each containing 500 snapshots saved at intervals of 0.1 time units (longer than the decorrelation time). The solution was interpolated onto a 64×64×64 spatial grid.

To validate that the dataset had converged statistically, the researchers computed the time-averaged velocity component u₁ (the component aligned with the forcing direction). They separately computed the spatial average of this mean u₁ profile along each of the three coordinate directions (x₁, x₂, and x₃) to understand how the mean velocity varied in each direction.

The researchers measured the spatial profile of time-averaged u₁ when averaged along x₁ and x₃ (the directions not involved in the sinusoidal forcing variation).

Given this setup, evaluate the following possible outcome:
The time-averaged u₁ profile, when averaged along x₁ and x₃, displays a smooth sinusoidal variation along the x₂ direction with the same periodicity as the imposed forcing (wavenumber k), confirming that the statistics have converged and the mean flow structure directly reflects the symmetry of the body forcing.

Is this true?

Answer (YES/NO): YES